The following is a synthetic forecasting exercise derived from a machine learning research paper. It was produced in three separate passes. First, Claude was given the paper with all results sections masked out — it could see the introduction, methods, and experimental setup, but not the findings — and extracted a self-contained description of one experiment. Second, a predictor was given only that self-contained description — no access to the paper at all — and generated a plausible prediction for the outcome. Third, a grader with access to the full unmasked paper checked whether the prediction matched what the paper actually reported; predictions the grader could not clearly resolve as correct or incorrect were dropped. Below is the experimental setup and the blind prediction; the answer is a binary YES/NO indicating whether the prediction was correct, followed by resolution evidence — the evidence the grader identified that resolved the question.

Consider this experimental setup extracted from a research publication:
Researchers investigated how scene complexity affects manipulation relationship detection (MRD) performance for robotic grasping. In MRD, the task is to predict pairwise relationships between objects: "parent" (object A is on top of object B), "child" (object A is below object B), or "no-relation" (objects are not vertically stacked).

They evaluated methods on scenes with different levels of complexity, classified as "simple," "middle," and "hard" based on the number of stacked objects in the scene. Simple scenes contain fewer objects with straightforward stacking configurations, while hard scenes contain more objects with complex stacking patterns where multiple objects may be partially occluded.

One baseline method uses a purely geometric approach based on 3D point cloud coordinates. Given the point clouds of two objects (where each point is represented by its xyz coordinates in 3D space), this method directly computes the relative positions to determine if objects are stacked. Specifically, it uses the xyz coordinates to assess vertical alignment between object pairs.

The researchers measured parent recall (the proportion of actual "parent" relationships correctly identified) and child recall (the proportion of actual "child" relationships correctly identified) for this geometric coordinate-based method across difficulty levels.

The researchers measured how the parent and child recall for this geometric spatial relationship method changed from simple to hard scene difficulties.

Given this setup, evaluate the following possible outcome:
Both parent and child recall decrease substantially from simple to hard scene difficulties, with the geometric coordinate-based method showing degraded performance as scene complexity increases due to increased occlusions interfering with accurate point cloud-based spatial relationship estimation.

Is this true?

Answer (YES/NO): YES